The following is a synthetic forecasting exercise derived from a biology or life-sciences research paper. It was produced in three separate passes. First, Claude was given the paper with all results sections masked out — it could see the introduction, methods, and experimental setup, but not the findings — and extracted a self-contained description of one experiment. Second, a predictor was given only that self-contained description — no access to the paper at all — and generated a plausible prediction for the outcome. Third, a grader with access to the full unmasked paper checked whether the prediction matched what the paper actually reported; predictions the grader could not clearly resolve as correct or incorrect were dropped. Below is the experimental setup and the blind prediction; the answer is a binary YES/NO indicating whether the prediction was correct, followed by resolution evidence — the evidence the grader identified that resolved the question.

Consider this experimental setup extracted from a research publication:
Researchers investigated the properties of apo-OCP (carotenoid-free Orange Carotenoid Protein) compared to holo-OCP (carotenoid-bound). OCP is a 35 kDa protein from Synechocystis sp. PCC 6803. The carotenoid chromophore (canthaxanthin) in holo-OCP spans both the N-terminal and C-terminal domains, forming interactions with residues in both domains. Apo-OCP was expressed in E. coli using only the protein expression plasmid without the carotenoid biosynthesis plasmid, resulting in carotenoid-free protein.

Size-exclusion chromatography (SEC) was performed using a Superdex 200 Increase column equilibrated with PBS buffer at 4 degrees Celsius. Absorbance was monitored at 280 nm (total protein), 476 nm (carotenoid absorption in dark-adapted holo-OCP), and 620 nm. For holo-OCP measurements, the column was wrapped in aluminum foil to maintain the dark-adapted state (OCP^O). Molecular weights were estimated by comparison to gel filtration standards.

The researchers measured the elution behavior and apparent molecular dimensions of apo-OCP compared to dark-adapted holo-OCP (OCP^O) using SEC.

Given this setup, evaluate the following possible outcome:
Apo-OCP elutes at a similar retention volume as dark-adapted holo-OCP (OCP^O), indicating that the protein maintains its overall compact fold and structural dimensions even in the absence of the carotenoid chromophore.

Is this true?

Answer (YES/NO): NO